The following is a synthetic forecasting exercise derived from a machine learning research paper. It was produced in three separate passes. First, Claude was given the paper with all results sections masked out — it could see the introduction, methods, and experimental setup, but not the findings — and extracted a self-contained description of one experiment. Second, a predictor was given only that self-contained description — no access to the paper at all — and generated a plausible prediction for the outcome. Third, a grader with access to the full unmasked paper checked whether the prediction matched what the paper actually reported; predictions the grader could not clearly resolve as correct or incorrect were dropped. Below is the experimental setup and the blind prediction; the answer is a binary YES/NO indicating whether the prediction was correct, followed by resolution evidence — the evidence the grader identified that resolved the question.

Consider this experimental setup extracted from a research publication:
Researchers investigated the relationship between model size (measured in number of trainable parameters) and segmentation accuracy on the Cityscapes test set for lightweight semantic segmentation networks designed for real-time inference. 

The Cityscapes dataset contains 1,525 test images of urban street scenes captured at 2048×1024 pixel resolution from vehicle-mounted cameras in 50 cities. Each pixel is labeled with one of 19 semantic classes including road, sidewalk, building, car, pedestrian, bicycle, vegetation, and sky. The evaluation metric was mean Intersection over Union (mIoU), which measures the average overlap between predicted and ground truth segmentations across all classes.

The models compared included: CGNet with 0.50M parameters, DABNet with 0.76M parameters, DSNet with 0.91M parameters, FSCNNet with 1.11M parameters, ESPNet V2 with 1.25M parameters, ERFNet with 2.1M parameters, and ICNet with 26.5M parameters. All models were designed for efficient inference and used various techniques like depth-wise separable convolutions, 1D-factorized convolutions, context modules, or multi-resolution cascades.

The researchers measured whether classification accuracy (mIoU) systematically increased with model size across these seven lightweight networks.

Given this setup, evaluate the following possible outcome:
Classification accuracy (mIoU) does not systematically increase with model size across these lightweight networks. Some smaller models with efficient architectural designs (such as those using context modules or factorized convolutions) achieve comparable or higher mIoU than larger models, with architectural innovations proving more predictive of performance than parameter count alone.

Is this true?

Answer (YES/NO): YES